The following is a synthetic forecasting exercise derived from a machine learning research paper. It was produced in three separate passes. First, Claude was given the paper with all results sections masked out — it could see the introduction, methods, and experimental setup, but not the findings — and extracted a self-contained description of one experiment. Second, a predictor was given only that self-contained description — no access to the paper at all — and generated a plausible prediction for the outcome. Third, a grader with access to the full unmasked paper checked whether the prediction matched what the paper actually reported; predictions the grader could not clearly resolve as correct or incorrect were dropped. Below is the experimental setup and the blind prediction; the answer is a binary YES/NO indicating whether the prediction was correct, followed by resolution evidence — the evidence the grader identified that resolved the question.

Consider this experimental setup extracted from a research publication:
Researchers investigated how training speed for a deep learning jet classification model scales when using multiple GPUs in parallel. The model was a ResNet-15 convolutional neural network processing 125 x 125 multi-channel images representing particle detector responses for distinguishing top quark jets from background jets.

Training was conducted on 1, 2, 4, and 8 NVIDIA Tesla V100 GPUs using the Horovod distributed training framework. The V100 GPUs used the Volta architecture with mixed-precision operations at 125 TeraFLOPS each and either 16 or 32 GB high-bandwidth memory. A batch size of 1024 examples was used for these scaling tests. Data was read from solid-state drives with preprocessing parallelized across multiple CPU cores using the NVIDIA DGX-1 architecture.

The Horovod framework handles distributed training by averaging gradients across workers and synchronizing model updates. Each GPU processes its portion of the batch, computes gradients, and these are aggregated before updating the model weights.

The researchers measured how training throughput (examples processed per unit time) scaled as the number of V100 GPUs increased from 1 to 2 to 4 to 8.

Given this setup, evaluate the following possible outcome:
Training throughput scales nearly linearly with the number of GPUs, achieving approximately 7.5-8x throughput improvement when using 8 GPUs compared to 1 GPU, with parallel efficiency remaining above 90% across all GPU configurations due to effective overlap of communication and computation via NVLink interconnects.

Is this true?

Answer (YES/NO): NO